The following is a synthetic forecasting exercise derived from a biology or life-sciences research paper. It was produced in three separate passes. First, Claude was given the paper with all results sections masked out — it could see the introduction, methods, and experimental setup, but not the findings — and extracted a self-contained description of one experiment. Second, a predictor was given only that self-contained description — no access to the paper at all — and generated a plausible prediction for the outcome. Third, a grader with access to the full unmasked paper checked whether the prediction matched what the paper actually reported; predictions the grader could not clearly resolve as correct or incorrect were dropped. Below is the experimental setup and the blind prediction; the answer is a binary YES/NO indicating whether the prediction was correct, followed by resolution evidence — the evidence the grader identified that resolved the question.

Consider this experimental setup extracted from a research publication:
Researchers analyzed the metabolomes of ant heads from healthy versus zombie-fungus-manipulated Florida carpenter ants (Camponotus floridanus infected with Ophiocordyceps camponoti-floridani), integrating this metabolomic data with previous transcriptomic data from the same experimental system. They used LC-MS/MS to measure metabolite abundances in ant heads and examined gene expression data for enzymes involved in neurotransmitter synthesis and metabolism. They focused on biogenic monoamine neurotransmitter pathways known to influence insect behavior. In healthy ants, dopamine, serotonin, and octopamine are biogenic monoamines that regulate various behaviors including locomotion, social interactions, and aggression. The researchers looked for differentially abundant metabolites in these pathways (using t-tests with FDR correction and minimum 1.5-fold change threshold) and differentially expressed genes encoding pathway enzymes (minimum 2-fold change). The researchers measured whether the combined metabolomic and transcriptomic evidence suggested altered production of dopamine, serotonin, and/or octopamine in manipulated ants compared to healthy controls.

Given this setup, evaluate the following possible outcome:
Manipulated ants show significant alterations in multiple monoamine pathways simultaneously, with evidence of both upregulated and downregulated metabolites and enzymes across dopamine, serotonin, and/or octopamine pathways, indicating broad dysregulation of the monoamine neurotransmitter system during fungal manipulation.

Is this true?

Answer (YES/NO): YES